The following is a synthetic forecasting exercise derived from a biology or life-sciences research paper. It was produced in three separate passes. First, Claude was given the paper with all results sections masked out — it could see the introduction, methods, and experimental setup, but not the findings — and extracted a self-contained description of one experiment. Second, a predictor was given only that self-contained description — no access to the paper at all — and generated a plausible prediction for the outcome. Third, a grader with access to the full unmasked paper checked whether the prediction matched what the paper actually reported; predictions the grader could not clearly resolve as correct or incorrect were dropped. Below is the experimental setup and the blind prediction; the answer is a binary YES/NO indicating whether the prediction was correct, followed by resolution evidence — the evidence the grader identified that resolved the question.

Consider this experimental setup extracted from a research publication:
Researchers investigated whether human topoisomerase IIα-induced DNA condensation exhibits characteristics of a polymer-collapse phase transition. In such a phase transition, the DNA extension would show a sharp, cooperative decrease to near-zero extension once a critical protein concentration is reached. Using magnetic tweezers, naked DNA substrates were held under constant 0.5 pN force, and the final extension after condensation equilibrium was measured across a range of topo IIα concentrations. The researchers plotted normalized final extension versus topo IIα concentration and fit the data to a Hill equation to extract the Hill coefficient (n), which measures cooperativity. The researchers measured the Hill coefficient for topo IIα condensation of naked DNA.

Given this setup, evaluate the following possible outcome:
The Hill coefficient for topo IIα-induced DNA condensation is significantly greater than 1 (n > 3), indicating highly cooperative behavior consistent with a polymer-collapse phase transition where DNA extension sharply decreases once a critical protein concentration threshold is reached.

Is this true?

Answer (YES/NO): YES